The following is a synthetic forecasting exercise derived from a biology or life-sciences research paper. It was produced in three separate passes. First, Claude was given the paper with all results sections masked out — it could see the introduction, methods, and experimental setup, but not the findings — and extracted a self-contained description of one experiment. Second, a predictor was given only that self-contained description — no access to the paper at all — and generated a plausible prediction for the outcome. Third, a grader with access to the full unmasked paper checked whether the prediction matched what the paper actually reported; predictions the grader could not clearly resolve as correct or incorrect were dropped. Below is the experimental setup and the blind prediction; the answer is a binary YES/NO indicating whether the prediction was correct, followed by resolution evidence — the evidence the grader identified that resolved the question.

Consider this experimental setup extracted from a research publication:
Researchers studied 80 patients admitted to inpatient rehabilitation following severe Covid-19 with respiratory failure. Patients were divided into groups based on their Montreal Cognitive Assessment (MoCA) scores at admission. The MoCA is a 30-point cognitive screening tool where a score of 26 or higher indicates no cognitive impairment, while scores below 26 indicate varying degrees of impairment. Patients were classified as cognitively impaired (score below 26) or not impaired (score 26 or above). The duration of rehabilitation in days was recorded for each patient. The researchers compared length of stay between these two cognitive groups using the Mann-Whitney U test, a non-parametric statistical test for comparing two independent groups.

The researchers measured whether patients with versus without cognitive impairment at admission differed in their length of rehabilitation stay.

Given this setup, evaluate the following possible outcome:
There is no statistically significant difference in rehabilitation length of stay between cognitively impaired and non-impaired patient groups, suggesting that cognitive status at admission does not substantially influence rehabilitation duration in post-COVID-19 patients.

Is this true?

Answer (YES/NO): YES